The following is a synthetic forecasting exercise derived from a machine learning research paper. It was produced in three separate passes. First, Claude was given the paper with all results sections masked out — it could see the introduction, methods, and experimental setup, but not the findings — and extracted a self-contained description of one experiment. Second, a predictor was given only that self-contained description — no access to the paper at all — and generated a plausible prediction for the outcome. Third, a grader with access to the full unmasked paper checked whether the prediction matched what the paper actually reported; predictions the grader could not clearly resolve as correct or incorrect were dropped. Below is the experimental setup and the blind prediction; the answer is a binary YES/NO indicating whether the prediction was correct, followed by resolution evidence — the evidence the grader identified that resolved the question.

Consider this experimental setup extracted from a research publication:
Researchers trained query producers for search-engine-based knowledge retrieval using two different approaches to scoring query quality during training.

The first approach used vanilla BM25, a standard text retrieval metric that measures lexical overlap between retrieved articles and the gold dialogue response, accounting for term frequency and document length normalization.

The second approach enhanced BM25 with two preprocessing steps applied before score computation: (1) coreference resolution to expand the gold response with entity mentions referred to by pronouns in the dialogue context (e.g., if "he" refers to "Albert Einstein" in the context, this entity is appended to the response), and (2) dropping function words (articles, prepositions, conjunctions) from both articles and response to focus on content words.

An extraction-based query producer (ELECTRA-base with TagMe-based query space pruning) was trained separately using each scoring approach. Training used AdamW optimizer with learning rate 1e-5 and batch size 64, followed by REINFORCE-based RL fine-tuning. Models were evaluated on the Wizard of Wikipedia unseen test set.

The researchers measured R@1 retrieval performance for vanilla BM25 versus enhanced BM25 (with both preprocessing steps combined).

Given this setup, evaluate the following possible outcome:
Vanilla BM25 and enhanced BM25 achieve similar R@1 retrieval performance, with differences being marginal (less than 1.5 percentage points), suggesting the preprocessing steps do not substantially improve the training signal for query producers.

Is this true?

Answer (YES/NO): NO